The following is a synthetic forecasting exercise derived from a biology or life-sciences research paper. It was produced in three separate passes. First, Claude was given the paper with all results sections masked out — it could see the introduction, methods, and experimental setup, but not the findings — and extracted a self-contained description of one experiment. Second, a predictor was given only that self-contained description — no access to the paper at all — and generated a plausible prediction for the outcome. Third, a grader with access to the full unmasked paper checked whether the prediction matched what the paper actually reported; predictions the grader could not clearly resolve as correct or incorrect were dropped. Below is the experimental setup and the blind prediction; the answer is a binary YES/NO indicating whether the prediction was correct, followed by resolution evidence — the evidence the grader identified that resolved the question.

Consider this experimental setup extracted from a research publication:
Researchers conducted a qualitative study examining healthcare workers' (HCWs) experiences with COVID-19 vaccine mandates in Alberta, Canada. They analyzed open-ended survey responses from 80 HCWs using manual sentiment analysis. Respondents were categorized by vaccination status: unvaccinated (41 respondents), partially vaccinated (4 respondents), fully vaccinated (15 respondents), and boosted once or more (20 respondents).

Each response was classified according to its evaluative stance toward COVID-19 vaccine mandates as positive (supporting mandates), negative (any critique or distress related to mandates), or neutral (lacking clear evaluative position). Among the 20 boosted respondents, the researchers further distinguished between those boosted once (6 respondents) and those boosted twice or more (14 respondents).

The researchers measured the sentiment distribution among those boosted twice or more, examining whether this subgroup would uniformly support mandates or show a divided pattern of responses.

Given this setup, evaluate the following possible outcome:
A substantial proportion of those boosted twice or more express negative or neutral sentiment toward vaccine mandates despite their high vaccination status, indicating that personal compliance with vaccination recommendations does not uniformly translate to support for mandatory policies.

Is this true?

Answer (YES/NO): YES